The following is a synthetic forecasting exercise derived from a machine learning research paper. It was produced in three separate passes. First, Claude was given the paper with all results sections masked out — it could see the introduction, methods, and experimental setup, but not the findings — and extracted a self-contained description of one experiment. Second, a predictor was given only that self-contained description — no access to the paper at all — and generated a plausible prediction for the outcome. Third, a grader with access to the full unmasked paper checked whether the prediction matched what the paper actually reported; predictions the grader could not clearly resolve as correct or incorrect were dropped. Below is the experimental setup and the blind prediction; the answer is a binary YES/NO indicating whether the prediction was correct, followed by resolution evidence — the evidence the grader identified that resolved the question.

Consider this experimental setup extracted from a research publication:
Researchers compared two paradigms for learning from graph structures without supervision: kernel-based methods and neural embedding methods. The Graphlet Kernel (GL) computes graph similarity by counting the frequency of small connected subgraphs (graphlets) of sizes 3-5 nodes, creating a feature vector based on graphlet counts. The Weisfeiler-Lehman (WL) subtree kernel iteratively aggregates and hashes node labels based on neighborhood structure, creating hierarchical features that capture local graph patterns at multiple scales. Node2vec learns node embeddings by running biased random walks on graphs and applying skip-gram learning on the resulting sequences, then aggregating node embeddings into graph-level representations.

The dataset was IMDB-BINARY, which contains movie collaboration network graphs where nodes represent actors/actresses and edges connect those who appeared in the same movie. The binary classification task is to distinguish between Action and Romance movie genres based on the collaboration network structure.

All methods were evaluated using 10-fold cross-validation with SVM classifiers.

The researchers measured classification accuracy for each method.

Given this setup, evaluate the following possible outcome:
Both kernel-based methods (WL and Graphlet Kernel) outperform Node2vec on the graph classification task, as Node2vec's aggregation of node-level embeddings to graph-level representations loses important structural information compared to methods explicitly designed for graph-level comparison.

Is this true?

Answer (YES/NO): YES